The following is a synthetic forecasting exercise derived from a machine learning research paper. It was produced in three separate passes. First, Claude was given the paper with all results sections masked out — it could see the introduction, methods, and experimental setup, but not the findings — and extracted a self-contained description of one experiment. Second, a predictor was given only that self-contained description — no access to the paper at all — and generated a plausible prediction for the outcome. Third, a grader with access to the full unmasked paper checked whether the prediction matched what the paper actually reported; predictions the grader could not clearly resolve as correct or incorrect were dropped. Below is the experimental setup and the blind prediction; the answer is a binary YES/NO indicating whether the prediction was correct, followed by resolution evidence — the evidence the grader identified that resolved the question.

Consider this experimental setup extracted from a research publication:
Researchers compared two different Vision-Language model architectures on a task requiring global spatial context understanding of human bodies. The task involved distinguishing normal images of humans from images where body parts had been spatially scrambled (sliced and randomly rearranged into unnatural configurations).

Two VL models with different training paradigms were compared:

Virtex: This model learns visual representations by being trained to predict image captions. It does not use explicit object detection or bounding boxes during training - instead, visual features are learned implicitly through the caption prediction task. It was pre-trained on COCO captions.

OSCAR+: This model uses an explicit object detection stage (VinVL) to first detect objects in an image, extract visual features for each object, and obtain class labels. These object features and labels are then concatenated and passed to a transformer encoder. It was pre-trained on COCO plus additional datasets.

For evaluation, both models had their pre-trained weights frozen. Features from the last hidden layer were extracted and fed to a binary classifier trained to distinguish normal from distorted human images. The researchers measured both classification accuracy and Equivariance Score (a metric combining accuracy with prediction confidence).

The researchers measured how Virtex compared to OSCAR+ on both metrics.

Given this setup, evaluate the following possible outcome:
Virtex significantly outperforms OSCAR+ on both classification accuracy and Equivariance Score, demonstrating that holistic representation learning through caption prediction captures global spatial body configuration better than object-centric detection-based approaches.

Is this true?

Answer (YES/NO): NO